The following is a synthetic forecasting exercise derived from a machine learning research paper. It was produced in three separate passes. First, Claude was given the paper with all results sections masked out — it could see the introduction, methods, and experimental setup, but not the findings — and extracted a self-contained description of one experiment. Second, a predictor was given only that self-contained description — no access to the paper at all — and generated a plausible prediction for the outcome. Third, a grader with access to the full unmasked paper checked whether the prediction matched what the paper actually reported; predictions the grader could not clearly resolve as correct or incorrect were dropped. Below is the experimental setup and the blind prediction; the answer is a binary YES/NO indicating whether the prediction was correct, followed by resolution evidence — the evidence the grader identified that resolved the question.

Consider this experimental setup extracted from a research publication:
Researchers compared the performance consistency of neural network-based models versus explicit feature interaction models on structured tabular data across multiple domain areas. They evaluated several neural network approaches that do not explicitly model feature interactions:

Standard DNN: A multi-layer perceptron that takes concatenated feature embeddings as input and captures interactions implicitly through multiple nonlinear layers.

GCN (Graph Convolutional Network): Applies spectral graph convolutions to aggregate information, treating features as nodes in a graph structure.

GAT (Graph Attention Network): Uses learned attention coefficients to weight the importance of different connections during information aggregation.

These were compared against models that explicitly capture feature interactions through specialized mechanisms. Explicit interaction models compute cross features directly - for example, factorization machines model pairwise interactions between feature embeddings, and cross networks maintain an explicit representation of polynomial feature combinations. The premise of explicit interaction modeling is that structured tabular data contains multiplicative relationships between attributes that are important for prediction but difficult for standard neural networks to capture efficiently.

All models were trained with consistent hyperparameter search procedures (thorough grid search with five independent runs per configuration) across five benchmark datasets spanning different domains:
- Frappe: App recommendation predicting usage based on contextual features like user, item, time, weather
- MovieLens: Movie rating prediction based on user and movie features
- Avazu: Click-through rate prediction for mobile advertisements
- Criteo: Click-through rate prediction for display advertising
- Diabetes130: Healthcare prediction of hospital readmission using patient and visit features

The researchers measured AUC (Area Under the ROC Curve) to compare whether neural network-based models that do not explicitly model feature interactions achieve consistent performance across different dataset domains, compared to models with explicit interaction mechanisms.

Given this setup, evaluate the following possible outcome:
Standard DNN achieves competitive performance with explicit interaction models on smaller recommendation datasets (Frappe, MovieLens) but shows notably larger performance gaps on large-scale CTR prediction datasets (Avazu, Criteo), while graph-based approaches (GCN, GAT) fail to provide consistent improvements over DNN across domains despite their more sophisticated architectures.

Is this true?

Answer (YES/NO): NO